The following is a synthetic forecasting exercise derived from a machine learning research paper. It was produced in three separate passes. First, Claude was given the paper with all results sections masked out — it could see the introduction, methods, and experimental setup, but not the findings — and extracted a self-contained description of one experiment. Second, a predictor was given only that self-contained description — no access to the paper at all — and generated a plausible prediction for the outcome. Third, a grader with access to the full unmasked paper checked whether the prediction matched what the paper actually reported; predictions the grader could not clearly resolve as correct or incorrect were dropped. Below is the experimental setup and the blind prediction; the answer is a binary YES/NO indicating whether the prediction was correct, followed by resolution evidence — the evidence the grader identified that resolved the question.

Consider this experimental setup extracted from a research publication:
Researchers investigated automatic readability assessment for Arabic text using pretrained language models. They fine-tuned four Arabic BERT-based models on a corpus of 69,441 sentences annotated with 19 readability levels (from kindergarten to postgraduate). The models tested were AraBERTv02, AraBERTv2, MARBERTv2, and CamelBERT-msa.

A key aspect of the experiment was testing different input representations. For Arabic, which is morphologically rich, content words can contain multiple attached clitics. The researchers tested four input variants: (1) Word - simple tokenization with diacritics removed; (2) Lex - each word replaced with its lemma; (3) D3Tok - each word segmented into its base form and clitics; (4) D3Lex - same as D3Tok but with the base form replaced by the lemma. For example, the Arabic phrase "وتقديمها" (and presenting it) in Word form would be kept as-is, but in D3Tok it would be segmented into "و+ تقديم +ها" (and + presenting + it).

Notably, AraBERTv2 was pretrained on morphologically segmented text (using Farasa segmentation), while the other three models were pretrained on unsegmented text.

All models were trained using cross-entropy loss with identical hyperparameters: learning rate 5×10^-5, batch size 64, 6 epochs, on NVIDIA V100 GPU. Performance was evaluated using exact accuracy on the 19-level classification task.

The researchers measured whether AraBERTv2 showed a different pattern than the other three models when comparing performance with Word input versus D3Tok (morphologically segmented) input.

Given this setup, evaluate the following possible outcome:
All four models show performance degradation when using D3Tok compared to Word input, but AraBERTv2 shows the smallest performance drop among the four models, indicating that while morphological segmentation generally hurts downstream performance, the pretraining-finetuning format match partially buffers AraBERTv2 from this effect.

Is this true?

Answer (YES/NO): NO